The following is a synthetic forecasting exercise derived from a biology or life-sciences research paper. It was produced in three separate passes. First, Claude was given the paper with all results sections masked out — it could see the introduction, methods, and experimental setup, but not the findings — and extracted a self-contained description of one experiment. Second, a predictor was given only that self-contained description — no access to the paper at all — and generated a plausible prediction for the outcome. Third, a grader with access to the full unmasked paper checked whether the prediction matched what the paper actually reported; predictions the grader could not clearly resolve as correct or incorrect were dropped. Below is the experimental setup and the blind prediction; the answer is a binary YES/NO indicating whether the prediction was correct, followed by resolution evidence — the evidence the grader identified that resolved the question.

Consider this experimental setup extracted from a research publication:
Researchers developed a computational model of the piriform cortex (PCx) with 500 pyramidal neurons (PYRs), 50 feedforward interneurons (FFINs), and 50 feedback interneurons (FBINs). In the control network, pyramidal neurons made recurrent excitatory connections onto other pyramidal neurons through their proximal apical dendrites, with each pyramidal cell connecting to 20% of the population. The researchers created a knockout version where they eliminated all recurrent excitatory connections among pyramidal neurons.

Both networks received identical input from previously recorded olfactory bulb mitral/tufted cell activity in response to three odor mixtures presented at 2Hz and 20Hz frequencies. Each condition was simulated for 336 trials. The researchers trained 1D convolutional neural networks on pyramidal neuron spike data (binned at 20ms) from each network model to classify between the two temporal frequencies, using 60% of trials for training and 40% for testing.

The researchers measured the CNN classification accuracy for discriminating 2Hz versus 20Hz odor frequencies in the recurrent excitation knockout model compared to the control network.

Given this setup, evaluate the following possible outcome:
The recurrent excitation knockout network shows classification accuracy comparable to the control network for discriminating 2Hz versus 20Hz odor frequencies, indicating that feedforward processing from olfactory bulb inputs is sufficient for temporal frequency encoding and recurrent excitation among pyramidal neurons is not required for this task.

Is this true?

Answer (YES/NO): NO